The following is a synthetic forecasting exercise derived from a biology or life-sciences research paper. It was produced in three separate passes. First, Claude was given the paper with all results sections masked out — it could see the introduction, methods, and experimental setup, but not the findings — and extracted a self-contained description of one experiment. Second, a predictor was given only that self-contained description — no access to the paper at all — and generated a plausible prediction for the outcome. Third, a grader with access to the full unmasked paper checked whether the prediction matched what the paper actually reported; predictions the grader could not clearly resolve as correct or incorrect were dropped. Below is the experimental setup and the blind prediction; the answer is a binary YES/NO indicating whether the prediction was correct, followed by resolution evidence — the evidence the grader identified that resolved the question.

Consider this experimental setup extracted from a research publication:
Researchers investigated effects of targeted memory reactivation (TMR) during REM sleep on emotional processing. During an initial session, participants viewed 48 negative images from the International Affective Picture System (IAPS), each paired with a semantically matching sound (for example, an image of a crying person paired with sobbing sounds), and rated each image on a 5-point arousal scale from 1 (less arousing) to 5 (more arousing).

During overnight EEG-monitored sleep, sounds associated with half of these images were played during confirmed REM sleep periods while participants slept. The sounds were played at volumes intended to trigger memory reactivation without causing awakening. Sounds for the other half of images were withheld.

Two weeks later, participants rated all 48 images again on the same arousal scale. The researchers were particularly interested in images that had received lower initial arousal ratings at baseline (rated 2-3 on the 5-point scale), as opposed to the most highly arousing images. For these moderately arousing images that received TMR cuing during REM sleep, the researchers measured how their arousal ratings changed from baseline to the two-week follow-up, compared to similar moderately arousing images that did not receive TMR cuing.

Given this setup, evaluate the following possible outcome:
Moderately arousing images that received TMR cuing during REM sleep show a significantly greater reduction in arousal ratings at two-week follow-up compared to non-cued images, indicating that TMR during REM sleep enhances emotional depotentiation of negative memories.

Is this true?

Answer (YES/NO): NO